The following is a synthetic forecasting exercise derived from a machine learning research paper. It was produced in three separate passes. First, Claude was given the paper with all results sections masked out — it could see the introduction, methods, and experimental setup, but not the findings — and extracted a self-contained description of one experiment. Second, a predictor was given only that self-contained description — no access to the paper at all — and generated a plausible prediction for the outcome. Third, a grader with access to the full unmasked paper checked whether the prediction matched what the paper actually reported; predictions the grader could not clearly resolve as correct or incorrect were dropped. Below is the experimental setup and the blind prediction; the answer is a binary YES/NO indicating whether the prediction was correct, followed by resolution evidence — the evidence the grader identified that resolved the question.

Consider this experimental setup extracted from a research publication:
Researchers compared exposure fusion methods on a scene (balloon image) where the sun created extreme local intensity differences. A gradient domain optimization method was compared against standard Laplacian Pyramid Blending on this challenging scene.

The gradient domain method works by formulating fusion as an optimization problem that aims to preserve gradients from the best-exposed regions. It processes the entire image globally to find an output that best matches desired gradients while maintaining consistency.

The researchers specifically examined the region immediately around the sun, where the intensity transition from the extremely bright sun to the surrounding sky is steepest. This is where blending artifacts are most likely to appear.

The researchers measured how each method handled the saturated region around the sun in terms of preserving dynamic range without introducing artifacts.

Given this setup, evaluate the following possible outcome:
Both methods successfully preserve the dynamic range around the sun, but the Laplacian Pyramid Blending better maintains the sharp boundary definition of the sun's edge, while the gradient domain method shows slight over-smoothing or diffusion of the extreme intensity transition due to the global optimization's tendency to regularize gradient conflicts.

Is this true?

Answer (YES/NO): NO